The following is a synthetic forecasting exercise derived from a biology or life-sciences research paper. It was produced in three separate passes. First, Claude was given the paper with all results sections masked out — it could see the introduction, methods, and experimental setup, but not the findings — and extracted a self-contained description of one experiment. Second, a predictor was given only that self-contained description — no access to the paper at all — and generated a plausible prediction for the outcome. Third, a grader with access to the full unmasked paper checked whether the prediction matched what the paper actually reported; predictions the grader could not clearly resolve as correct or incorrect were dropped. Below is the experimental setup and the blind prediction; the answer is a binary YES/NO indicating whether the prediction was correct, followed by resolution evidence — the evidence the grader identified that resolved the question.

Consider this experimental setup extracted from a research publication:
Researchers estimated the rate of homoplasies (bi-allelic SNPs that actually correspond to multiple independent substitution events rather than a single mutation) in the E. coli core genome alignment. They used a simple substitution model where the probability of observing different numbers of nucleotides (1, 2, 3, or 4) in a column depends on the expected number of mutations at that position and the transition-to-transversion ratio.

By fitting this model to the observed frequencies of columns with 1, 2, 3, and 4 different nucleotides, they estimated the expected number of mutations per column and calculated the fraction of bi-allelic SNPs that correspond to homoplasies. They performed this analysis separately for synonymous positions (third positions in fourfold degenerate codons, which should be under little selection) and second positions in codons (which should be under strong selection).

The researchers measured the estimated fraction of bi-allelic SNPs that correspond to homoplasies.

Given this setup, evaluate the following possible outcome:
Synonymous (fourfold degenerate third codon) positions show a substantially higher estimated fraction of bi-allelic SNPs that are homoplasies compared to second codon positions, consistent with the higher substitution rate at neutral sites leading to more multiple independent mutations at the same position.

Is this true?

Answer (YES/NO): YES